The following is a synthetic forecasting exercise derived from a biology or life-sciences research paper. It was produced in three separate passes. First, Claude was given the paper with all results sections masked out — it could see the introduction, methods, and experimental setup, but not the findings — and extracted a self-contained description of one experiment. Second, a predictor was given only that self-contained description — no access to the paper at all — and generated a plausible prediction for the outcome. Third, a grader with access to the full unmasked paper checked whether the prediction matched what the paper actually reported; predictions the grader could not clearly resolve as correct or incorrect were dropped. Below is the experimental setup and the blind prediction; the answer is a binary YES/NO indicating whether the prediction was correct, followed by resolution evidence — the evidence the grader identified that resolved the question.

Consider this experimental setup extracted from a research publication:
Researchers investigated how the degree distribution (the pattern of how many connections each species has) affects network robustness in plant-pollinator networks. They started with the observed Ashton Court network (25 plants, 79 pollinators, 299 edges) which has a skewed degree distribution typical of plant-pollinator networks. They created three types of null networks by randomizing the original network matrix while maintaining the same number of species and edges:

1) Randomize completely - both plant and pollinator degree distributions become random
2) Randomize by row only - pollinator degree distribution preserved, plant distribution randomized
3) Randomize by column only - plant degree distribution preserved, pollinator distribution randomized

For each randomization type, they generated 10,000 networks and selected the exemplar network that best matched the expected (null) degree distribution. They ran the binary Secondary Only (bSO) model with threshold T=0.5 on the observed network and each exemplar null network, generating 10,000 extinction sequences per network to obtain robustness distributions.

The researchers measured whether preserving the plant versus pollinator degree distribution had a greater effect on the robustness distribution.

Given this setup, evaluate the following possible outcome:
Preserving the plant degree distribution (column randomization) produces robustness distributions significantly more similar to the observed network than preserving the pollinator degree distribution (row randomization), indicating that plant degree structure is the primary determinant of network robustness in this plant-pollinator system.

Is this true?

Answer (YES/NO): YES